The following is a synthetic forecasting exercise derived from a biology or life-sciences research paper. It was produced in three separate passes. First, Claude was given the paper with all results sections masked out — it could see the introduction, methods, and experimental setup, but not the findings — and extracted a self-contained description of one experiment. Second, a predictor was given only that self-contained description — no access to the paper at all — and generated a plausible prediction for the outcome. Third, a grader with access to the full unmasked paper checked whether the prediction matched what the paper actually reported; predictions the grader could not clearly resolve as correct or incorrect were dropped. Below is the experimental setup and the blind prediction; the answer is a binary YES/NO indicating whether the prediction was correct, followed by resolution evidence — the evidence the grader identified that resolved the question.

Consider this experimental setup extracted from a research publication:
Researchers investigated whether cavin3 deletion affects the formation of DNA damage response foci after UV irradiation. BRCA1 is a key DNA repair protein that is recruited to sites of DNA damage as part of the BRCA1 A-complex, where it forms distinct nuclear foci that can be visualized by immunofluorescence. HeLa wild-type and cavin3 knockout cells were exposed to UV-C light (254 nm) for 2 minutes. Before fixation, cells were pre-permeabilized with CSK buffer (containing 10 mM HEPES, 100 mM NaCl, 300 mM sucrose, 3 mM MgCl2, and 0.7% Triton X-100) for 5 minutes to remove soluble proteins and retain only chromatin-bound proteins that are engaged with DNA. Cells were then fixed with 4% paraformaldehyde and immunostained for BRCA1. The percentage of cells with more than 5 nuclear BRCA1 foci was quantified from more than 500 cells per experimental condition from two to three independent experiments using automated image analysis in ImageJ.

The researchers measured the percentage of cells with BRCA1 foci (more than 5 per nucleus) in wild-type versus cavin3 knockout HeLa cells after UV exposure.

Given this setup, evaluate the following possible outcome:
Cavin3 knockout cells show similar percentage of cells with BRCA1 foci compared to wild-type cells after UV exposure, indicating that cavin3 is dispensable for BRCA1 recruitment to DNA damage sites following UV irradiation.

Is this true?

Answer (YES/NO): NO